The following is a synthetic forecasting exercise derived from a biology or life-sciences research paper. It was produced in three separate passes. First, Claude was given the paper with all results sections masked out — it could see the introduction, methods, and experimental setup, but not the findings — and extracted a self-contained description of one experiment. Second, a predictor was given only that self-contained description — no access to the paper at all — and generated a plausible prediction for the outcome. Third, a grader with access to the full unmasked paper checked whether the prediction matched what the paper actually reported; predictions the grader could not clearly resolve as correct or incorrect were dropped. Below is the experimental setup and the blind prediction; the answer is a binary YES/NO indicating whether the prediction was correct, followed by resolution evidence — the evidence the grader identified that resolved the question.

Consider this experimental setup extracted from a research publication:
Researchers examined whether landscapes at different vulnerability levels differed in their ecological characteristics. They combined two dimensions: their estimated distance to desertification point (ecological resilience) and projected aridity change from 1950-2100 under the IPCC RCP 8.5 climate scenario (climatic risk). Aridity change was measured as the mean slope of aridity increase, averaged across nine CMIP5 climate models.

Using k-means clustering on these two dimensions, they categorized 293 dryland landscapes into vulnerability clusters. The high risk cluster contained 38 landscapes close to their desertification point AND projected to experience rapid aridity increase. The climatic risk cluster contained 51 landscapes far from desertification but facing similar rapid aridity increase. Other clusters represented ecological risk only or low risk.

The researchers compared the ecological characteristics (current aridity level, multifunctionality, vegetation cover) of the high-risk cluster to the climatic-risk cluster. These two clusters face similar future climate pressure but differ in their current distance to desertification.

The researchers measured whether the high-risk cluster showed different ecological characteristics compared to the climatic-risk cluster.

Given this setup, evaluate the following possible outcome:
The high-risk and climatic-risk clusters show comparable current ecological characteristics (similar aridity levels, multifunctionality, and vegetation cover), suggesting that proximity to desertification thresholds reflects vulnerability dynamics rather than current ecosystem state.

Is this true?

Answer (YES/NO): NO